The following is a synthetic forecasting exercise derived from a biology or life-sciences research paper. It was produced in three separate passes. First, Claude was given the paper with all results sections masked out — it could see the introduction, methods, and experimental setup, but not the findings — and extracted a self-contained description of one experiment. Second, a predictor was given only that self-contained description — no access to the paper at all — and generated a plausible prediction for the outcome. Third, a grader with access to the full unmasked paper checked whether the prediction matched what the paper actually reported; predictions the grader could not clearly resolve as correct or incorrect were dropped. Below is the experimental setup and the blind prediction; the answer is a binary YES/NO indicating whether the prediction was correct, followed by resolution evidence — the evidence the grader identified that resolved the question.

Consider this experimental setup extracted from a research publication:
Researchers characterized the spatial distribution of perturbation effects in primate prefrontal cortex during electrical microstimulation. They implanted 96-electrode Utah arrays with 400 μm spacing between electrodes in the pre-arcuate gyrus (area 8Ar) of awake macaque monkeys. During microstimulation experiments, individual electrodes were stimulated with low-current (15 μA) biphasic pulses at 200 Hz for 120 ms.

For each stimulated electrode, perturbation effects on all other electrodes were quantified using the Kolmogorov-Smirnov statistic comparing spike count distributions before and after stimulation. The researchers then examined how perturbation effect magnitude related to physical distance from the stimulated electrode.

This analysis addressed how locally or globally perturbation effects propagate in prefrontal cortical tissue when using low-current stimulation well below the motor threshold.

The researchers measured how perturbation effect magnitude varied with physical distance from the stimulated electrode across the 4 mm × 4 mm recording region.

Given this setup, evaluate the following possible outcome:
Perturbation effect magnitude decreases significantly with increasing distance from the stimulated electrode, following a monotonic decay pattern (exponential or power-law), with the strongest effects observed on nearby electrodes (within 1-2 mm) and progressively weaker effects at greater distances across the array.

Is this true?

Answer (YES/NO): YES